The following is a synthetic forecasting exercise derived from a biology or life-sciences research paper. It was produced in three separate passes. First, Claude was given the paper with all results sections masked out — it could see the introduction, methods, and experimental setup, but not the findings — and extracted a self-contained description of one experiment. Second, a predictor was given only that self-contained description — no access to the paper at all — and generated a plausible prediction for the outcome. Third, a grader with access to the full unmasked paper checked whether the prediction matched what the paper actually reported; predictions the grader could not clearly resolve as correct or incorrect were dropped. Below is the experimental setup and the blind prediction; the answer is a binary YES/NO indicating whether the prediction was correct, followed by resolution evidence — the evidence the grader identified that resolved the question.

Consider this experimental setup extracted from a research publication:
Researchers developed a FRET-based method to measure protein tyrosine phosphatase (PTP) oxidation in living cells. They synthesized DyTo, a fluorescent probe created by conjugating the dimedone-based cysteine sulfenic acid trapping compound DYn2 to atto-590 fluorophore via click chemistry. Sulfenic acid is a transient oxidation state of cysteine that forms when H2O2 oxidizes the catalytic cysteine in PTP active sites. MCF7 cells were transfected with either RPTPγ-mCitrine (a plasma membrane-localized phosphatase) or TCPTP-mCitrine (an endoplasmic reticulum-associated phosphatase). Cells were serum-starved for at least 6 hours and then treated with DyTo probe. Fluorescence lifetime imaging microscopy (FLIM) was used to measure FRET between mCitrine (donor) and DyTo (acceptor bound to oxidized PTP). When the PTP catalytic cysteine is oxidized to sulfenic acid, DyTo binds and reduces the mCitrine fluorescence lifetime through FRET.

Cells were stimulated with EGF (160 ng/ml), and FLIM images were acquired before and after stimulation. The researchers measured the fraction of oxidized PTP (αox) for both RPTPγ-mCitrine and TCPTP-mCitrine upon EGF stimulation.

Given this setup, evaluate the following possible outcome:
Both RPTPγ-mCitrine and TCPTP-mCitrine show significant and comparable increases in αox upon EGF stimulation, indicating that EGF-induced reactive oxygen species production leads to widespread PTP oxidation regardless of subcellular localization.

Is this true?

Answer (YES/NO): NO